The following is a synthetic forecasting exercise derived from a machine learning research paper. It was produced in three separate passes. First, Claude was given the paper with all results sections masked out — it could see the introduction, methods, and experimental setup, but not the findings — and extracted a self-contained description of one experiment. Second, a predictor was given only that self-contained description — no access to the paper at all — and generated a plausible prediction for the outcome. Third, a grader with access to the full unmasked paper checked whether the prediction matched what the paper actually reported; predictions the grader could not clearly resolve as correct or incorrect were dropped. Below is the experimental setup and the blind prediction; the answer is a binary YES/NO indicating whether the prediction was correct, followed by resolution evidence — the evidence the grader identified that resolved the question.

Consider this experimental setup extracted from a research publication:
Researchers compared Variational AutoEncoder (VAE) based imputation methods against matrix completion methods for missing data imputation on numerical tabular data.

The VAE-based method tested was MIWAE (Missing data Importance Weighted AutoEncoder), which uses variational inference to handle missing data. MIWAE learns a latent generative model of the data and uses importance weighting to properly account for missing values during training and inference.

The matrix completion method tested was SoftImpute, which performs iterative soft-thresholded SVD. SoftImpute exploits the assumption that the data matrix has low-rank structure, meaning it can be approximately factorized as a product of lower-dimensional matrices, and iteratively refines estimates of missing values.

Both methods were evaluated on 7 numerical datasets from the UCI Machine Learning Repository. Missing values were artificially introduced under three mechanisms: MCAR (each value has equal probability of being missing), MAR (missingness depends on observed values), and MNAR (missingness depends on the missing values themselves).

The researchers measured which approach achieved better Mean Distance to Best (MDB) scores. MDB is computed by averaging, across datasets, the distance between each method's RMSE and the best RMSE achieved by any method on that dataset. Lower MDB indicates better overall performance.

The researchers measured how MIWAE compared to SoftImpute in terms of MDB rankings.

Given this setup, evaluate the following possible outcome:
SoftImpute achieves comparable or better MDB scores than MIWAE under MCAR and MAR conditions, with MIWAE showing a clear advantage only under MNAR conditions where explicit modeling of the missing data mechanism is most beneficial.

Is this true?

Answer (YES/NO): NO